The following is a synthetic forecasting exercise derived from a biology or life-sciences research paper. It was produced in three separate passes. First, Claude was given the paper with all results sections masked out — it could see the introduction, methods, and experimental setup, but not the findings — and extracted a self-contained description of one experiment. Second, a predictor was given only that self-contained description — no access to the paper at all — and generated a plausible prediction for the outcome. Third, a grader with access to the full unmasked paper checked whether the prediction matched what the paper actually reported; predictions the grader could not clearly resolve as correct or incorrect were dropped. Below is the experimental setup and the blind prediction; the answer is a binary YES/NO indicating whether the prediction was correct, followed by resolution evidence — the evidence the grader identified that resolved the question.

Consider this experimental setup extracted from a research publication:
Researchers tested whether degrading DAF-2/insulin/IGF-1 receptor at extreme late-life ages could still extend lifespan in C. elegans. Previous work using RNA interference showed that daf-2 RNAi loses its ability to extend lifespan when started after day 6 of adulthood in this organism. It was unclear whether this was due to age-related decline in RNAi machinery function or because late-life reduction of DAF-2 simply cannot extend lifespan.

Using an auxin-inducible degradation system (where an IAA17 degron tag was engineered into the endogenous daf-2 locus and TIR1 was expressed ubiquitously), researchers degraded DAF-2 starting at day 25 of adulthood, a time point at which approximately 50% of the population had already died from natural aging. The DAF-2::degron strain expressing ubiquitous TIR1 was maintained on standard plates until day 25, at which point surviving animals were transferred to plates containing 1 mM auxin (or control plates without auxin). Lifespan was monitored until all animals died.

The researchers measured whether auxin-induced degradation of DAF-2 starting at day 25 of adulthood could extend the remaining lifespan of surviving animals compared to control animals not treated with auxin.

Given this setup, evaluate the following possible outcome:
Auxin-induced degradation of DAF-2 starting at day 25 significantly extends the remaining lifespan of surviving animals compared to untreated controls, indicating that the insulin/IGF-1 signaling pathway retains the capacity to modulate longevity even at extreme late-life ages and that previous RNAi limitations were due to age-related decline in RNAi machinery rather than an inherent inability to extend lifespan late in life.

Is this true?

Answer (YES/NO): YES